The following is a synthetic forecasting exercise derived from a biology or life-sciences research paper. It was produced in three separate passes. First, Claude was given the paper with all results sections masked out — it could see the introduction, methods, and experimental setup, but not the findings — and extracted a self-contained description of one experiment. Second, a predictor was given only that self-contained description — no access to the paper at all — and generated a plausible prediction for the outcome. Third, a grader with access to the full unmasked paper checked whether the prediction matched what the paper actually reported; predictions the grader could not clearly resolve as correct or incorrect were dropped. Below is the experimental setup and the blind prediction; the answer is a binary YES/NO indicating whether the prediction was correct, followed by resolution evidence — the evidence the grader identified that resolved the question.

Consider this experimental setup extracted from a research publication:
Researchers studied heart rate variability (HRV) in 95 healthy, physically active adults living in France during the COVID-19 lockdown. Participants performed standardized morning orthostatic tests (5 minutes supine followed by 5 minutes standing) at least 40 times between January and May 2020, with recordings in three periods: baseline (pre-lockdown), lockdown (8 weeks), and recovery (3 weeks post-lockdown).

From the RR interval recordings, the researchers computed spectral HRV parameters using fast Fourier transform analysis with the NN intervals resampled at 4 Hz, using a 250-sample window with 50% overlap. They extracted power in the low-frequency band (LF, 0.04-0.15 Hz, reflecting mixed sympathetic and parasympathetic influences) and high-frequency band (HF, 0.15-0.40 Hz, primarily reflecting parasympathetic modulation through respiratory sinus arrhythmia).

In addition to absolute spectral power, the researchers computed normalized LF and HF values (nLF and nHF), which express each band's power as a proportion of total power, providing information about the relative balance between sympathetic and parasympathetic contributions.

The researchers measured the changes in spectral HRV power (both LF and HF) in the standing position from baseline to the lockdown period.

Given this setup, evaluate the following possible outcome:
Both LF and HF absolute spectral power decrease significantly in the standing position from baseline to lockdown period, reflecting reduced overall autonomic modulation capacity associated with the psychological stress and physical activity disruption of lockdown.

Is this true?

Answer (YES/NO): NO